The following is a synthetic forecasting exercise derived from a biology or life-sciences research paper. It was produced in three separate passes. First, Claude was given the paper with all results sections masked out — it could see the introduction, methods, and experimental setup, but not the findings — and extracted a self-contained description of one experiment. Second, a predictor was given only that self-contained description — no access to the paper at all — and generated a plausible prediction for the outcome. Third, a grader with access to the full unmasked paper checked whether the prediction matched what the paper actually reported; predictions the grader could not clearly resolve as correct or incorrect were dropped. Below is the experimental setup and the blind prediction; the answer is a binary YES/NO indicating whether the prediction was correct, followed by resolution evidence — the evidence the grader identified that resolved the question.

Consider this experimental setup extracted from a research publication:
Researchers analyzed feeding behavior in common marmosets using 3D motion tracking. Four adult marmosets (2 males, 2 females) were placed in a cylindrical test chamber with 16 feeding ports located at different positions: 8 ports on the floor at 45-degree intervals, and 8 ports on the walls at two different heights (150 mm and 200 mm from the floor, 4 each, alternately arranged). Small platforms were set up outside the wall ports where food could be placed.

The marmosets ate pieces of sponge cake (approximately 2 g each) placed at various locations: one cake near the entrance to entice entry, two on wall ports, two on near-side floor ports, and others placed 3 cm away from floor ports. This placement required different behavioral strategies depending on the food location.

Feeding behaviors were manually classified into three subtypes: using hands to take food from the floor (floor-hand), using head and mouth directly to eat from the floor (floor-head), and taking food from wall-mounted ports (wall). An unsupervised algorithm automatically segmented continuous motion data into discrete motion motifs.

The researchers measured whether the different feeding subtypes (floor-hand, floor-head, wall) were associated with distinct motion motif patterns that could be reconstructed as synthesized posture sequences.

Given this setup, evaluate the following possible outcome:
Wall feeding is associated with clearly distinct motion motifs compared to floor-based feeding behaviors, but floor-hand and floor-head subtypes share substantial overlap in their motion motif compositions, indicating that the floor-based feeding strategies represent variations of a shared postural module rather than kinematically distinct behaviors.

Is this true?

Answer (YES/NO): NO